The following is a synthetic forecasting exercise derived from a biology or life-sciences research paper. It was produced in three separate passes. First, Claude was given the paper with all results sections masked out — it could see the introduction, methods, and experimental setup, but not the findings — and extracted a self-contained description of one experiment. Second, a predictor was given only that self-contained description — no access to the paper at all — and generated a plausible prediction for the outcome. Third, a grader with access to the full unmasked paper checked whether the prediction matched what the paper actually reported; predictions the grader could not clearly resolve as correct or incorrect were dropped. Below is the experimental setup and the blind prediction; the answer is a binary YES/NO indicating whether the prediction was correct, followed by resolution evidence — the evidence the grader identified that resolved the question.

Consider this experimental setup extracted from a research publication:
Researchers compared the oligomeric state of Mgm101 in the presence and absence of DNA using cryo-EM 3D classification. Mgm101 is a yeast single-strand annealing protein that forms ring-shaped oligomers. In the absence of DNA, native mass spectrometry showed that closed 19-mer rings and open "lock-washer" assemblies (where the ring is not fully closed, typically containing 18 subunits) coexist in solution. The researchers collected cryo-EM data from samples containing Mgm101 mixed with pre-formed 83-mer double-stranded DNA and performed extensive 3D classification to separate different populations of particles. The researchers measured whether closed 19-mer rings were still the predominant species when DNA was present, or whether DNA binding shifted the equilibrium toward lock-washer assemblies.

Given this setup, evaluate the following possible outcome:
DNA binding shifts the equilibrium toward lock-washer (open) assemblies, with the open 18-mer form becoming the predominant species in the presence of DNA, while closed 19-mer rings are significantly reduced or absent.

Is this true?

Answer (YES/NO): NO